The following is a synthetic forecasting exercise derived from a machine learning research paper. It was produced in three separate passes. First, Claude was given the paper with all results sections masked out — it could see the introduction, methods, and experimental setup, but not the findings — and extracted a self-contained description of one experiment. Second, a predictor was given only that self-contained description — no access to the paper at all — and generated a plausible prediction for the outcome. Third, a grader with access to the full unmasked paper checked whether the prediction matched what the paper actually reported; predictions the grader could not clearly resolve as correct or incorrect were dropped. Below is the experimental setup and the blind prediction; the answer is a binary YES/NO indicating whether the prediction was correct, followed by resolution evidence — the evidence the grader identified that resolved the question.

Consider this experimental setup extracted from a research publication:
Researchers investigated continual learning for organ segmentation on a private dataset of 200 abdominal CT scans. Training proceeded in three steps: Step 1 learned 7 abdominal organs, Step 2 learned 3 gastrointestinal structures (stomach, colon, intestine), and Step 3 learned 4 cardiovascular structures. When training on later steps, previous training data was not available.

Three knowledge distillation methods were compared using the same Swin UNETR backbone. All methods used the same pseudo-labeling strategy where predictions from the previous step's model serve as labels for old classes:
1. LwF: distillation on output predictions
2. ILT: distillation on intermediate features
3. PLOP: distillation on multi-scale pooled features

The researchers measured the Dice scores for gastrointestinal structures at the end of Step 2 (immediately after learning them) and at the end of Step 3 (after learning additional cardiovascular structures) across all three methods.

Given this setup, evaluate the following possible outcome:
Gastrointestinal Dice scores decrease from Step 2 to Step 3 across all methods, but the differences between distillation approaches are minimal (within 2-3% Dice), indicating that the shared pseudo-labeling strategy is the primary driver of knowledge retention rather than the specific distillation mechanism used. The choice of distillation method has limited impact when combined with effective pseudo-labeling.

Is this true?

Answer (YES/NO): NO